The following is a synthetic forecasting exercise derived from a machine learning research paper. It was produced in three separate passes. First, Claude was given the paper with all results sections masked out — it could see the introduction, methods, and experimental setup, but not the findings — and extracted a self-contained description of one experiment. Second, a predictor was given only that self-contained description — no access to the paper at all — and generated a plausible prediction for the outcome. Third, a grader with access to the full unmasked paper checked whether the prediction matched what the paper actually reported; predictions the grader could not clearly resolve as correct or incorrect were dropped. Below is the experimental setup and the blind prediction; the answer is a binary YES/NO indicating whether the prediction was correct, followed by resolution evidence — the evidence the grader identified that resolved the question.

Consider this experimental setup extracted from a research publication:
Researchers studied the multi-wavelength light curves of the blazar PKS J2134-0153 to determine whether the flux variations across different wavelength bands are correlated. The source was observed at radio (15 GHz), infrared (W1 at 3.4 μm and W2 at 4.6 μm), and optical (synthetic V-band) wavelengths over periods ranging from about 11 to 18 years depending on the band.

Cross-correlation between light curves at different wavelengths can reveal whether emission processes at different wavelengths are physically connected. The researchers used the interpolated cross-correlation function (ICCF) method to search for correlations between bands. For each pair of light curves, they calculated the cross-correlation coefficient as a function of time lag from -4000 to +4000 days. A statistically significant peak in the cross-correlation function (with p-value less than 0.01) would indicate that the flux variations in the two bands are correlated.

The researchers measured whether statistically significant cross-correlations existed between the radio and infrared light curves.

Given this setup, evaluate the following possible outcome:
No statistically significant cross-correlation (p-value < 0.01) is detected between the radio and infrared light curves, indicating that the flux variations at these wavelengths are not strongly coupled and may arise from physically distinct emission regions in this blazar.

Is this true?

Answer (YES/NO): NO